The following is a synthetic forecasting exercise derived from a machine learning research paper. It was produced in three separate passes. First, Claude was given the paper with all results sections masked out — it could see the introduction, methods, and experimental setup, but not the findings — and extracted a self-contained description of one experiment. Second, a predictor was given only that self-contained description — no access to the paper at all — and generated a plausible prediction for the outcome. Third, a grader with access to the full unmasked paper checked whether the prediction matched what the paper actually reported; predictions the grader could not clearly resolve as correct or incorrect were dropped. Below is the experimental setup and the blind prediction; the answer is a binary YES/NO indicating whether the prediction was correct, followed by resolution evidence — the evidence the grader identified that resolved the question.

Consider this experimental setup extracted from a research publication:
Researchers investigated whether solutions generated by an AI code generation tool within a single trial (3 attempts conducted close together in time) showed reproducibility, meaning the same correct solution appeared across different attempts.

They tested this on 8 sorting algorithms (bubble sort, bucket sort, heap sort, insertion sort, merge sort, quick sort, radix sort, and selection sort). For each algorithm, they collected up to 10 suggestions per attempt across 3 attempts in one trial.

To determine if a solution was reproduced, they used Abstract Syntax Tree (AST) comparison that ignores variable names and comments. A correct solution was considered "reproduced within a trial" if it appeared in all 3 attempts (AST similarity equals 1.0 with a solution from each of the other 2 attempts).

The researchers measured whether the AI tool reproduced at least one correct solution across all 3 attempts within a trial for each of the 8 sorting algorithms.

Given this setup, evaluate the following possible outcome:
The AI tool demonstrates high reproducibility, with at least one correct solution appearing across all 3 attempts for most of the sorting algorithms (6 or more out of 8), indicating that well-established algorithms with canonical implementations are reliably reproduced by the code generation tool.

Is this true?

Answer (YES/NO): NO